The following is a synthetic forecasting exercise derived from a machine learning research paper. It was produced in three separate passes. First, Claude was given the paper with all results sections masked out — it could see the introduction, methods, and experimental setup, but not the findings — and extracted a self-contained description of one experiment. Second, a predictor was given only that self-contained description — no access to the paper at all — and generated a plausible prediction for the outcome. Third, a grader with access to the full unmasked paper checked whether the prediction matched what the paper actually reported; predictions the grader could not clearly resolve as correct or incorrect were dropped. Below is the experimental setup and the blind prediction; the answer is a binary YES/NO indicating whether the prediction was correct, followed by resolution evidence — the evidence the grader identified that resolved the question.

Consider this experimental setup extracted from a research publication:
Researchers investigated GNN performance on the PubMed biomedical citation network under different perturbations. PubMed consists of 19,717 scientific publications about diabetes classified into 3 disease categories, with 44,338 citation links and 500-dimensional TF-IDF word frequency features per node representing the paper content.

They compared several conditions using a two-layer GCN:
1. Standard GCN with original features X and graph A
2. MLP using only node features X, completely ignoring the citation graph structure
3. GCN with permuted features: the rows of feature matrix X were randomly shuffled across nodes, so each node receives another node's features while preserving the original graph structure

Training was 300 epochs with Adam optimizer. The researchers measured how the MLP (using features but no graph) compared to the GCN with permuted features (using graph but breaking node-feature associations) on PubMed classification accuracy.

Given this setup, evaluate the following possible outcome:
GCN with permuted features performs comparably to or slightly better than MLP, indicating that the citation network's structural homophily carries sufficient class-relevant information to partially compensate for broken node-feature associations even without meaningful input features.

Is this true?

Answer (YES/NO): NO